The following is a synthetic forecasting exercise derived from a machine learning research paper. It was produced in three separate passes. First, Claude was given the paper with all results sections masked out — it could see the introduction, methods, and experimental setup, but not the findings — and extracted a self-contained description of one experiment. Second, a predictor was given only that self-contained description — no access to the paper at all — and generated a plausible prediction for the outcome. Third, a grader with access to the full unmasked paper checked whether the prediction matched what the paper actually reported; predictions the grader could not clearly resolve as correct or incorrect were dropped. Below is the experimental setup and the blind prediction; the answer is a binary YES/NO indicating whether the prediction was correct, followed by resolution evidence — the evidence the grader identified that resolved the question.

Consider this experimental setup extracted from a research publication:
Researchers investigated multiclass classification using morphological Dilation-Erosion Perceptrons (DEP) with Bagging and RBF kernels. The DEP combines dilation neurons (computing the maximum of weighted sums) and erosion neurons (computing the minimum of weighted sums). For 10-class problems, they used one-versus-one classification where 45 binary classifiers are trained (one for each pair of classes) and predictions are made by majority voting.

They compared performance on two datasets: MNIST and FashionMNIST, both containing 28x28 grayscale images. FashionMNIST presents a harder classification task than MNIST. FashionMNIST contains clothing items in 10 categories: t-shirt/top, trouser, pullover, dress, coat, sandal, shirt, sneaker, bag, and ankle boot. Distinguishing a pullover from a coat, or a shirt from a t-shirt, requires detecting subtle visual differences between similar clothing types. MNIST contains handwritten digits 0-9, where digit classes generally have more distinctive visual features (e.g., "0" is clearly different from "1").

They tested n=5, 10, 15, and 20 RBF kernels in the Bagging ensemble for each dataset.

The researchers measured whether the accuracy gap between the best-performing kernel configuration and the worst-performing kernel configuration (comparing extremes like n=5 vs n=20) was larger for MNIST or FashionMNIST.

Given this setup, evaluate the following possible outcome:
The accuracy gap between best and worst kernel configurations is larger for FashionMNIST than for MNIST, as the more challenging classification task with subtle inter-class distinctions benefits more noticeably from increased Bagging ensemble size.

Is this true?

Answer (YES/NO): YES